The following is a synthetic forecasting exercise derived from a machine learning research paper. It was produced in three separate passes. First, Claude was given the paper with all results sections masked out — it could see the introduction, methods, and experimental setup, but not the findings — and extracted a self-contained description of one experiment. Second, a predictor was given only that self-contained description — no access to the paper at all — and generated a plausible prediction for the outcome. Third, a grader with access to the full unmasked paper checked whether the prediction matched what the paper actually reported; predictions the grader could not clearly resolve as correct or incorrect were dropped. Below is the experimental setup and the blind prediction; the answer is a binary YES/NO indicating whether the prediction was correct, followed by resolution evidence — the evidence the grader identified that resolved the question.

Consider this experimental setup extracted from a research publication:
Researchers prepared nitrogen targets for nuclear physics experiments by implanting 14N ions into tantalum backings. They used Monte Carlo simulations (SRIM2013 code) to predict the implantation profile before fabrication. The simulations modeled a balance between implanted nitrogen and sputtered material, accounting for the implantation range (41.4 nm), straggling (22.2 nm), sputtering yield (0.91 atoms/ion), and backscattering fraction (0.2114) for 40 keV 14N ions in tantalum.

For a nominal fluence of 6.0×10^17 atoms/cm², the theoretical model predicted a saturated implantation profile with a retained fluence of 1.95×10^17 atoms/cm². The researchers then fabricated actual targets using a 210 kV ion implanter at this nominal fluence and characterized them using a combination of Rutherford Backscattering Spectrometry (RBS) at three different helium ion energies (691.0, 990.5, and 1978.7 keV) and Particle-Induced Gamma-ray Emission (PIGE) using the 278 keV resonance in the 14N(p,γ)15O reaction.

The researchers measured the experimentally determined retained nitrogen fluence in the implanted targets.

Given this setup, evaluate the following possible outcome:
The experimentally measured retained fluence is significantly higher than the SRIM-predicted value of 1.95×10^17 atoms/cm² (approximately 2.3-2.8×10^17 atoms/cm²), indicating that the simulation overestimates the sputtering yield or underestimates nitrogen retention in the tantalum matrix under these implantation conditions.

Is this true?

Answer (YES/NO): NO